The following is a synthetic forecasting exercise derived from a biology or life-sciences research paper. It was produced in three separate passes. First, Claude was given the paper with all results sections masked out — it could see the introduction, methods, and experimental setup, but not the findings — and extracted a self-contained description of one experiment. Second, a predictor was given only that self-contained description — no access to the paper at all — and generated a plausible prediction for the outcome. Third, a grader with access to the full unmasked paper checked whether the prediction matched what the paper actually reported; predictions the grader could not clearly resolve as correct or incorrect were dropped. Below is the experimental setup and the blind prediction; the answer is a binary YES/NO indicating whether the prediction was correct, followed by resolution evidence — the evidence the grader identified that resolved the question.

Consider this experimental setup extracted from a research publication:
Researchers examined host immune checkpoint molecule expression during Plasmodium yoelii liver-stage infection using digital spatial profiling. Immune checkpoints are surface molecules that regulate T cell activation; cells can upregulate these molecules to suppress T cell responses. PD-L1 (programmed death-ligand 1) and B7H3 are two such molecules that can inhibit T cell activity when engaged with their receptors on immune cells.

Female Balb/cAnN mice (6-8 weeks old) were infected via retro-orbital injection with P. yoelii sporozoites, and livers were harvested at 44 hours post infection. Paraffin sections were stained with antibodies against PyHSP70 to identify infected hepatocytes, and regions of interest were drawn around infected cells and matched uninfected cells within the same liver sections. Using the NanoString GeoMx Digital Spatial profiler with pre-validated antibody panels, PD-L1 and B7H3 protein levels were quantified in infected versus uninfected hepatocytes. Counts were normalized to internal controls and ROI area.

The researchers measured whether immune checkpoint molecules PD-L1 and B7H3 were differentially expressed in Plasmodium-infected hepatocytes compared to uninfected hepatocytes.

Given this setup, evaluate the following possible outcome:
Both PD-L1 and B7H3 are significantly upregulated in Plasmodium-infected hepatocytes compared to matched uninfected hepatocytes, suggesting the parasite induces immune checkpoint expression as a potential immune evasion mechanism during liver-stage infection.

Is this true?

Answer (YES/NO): NO